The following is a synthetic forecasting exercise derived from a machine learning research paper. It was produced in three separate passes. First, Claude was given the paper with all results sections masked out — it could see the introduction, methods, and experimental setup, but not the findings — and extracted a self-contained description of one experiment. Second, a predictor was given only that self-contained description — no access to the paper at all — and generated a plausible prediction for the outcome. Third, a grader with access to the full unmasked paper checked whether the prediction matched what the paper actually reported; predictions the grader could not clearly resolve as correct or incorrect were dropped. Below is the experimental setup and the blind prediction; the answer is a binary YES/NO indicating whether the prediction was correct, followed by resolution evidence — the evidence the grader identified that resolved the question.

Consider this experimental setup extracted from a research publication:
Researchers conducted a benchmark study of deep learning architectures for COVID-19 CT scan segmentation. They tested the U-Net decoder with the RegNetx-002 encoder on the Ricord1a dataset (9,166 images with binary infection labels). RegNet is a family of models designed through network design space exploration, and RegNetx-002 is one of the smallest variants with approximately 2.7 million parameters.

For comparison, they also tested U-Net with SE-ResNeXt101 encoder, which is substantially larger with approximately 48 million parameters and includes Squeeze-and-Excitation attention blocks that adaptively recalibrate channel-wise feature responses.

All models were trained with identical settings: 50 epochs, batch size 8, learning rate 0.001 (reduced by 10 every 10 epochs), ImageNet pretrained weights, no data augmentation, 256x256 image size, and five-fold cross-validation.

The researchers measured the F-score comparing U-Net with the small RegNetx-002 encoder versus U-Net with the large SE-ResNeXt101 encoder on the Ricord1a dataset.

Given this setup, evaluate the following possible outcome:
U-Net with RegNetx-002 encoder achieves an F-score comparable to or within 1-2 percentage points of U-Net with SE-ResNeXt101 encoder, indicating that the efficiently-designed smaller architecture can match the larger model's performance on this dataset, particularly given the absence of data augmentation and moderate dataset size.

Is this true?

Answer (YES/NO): YES